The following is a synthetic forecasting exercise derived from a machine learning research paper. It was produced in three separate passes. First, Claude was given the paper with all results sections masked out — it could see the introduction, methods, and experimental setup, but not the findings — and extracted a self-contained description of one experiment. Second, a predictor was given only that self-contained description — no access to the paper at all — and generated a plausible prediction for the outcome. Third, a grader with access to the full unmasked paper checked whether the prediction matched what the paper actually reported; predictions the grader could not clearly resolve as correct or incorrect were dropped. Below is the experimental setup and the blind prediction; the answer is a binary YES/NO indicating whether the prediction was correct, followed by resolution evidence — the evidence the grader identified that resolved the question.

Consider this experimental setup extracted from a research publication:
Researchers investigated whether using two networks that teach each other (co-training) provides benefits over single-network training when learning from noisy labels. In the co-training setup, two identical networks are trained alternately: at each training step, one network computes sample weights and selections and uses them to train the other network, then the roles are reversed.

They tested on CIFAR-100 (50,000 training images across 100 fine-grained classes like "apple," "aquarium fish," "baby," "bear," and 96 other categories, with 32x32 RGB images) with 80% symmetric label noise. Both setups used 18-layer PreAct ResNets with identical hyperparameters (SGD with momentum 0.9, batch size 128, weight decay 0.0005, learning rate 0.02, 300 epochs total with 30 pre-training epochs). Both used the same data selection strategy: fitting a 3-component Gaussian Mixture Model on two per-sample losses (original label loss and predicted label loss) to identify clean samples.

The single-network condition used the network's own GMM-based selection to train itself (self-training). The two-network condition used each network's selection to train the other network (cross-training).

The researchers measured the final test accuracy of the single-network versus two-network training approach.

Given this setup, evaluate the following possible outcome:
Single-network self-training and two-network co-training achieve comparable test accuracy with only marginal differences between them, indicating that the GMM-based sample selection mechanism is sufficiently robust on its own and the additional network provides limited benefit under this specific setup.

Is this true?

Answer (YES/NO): NO